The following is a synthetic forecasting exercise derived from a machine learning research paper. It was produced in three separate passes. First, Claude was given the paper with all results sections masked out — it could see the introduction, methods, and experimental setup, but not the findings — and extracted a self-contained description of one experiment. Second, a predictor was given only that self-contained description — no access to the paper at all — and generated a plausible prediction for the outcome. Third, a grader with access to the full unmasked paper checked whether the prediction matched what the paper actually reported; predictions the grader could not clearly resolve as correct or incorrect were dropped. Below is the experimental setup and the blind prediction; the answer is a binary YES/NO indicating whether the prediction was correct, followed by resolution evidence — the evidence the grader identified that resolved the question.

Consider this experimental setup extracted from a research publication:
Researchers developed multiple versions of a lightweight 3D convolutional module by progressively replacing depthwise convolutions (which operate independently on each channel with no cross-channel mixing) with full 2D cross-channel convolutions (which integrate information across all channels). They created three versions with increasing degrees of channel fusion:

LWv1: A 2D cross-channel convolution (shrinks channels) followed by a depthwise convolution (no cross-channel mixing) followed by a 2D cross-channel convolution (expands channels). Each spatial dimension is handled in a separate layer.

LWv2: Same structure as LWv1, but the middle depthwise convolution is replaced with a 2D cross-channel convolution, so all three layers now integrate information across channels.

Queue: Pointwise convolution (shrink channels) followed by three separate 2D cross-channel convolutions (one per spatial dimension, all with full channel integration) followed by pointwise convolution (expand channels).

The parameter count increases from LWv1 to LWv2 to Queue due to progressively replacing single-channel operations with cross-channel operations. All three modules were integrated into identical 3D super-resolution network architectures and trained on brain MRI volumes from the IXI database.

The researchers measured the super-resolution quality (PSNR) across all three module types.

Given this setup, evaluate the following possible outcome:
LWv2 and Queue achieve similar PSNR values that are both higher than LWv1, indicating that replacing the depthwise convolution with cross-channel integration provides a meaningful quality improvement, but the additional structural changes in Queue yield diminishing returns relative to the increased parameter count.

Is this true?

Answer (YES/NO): NO